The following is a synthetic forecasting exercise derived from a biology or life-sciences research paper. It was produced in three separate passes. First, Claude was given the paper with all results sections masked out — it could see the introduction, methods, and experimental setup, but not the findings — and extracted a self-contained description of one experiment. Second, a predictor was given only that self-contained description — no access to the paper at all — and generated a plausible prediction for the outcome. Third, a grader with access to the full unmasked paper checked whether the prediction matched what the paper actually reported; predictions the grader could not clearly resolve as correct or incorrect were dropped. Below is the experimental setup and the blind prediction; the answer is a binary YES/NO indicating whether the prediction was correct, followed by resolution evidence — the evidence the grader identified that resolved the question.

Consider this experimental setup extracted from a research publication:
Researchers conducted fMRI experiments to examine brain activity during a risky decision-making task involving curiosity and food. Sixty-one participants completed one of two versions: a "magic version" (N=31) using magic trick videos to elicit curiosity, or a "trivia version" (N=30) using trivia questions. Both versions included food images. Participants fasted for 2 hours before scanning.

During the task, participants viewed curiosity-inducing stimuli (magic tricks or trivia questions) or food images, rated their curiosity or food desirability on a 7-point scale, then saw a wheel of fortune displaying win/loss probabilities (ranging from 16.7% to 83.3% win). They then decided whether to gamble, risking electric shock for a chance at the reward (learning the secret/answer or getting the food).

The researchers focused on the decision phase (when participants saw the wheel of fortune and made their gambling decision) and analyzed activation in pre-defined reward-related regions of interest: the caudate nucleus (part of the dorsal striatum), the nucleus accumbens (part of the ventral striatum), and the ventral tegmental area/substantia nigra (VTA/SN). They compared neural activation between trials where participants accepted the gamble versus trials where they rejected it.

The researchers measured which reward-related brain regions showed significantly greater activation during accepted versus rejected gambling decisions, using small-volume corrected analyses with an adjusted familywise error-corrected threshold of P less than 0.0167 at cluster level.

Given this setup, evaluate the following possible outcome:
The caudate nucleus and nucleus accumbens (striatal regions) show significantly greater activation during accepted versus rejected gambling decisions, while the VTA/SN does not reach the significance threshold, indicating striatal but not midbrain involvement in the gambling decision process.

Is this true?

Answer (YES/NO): NO